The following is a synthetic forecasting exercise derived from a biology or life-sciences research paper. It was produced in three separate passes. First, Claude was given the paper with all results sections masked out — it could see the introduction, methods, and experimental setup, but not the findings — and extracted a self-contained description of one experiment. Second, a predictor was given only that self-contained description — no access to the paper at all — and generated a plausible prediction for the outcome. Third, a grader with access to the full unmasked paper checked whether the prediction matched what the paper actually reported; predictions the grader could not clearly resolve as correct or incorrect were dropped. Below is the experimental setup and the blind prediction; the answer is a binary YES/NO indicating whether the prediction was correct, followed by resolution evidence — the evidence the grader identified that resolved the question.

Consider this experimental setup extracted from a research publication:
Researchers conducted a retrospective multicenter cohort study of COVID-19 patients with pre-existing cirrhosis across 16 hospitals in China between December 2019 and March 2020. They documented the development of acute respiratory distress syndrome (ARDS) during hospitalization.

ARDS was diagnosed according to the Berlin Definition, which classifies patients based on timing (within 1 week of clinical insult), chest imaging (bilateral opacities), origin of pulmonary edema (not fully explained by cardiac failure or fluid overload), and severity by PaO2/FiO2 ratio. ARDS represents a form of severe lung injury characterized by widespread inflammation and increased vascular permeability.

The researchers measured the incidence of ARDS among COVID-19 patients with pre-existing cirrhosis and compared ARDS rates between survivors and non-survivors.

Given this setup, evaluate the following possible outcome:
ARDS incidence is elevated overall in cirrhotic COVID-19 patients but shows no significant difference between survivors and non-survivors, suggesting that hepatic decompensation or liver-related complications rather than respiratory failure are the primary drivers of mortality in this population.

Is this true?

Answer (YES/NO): NO